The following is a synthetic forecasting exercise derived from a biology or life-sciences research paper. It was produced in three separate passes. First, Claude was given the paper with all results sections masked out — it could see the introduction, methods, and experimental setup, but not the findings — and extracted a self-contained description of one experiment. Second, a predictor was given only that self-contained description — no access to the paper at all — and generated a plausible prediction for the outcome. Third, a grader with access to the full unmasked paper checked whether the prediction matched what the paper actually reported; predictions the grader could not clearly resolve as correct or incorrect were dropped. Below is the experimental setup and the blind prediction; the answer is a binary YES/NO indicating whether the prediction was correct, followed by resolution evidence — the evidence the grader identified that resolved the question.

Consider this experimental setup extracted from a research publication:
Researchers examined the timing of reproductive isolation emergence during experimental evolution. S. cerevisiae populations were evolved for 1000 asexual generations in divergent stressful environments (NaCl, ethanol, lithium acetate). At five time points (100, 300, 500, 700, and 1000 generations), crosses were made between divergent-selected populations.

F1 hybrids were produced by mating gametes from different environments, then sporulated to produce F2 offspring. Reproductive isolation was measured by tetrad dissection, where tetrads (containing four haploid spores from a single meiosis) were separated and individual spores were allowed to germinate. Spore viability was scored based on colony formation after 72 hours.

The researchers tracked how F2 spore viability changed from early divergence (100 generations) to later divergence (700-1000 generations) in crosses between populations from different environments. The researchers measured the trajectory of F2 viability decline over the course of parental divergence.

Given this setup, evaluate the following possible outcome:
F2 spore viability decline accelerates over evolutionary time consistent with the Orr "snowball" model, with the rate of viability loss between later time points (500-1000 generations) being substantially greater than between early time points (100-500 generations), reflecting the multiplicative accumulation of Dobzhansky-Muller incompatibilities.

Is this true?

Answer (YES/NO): NO